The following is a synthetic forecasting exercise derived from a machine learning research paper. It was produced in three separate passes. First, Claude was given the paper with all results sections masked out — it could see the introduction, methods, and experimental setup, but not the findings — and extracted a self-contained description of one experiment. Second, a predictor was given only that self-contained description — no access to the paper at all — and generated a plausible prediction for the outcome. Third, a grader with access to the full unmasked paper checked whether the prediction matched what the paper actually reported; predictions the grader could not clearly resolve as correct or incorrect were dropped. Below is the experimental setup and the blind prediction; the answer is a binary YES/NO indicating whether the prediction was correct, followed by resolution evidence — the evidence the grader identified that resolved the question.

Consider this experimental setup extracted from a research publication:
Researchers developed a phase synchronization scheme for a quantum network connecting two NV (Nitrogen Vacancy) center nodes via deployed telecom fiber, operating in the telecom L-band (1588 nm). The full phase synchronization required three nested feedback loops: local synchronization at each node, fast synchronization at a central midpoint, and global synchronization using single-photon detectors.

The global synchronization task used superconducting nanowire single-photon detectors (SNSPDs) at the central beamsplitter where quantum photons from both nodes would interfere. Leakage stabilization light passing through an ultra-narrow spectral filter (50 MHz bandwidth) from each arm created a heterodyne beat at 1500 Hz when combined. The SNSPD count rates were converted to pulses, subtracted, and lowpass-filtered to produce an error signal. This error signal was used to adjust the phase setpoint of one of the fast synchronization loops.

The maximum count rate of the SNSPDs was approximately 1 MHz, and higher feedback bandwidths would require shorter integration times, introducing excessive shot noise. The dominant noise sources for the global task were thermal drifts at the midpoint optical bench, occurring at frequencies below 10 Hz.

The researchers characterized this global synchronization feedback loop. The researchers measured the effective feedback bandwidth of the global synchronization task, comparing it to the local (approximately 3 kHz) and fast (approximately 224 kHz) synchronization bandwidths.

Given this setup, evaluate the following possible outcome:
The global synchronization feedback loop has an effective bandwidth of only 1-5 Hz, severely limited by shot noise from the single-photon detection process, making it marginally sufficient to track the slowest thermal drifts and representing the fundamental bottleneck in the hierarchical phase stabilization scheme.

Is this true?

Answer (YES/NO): NO